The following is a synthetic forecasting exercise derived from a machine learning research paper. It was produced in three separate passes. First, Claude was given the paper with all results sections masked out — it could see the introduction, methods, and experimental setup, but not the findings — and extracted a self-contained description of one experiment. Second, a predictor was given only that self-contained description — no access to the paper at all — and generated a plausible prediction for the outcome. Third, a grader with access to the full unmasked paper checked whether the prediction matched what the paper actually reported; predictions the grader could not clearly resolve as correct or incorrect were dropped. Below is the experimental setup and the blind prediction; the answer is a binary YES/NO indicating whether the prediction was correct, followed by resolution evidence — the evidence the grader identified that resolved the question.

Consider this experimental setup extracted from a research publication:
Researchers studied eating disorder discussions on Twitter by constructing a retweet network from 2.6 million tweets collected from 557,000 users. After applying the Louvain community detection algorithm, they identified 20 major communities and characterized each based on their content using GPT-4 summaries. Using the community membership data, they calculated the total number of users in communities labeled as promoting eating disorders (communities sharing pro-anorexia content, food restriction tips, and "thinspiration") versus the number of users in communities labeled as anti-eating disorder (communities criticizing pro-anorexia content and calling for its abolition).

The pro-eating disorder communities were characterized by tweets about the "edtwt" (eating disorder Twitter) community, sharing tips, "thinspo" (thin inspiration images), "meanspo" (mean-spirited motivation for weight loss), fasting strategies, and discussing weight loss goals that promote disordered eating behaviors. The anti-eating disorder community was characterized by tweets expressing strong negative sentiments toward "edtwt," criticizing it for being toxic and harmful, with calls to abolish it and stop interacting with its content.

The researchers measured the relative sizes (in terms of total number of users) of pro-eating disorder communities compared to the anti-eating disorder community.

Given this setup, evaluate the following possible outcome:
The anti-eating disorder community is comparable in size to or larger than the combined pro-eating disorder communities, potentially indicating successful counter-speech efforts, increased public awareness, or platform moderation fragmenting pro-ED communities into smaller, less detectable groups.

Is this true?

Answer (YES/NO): NO